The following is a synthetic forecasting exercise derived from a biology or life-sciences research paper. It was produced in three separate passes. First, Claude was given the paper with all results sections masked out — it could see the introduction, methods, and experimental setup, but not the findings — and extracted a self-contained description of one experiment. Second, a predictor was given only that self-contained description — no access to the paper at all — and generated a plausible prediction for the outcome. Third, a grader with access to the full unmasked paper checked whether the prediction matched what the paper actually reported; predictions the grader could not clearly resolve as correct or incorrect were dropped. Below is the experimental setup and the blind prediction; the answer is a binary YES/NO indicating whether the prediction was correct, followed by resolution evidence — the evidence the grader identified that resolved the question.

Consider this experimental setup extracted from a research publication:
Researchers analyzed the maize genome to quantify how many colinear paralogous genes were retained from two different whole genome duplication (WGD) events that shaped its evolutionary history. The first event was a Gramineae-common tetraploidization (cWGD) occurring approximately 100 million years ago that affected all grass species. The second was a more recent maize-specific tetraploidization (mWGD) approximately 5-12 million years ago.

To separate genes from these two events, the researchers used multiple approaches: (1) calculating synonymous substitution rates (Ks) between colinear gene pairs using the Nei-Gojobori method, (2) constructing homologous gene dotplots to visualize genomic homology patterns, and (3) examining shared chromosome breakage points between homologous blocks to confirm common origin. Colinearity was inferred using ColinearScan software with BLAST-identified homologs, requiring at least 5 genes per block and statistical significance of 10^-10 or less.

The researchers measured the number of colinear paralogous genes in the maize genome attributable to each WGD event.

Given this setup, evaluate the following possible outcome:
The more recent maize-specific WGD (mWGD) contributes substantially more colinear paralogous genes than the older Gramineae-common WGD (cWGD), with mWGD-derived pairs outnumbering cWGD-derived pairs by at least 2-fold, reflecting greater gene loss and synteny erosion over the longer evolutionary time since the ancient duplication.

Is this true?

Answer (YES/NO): NO